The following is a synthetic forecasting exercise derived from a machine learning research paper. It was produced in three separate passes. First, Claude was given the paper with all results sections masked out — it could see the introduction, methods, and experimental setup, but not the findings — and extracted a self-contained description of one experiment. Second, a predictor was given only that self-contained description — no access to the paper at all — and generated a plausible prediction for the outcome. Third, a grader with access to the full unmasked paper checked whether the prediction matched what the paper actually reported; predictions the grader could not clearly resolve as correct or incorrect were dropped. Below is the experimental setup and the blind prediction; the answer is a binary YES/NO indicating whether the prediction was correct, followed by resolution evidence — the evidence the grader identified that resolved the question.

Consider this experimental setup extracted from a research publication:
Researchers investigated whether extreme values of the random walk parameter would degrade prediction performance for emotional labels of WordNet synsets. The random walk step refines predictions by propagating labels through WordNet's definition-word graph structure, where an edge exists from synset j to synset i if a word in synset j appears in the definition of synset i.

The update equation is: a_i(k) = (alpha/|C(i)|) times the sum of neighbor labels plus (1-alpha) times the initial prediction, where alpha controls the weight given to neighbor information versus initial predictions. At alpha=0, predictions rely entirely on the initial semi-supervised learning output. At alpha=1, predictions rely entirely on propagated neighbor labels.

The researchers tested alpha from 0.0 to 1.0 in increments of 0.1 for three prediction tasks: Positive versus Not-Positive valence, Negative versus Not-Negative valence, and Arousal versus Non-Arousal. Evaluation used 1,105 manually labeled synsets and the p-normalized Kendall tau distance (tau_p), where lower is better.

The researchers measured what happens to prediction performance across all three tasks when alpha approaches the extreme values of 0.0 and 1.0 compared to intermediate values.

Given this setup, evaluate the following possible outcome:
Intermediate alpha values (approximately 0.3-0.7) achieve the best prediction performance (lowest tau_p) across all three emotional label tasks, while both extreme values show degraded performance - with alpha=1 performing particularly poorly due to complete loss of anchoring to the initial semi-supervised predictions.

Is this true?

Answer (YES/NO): NO